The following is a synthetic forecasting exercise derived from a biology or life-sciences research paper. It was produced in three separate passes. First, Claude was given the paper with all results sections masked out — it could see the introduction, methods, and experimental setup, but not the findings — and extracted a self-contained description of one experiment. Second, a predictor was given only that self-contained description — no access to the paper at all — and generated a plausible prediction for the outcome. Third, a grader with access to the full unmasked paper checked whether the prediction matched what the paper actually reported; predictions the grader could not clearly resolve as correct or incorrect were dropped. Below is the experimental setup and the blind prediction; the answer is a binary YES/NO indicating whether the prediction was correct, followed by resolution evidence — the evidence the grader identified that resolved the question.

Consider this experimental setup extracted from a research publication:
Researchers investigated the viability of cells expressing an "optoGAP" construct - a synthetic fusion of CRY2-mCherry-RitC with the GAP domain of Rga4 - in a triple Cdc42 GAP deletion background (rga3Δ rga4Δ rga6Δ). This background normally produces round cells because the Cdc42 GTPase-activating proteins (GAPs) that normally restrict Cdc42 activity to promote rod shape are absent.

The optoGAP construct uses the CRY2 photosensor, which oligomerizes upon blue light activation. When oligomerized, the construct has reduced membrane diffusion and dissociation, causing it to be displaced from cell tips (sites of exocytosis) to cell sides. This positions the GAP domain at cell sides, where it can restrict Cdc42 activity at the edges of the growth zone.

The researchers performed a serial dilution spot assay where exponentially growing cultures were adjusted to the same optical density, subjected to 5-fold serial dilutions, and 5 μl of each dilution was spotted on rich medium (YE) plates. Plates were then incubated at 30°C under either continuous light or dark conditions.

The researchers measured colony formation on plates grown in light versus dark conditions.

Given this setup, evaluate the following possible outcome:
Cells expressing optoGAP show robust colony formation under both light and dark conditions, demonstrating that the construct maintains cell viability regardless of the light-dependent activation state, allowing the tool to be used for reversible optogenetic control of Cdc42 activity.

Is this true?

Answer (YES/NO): NO